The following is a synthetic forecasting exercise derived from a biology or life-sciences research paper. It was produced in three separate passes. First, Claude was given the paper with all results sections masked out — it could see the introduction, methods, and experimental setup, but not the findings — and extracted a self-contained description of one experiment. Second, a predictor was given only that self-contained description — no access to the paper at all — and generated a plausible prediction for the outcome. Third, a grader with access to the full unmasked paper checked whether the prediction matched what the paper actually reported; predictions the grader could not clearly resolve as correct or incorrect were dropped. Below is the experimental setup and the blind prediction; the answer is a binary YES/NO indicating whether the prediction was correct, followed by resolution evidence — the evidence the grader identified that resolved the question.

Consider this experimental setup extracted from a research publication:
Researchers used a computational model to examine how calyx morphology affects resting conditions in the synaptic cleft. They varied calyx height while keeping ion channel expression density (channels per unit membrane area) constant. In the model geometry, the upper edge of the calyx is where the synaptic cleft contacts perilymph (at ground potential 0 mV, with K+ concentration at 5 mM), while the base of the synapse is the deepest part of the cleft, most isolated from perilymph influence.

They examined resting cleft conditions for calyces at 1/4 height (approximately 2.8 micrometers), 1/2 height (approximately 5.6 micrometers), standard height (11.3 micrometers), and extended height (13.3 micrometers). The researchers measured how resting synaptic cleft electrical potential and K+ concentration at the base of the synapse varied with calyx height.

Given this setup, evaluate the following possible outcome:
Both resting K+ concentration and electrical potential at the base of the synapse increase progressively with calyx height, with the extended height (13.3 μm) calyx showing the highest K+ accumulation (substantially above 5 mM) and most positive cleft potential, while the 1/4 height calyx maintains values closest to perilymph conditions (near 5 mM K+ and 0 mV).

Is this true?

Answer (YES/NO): YES